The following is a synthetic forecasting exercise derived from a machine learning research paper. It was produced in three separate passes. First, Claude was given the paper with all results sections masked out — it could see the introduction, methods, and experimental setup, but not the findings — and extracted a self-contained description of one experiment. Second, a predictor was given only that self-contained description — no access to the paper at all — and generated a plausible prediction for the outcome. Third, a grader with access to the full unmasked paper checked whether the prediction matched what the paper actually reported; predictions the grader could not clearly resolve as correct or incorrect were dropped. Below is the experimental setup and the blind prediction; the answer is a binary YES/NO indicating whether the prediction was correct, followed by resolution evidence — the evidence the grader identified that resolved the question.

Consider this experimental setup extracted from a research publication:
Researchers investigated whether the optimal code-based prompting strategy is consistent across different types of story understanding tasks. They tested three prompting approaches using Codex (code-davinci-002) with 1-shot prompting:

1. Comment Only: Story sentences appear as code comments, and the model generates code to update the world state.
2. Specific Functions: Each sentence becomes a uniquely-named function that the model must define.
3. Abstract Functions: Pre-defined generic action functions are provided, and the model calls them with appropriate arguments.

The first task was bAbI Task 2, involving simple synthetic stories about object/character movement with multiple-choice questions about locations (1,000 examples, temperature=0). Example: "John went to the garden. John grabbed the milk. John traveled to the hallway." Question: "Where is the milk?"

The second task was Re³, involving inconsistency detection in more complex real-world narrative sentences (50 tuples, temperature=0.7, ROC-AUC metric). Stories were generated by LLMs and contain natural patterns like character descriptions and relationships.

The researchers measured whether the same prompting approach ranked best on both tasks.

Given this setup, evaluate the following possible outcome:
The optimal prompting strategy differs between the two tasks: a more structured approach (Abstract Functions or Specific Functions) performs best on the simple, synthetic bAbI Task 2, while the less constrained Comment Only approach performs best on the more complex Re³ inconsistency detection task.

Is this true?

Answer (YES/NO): NO